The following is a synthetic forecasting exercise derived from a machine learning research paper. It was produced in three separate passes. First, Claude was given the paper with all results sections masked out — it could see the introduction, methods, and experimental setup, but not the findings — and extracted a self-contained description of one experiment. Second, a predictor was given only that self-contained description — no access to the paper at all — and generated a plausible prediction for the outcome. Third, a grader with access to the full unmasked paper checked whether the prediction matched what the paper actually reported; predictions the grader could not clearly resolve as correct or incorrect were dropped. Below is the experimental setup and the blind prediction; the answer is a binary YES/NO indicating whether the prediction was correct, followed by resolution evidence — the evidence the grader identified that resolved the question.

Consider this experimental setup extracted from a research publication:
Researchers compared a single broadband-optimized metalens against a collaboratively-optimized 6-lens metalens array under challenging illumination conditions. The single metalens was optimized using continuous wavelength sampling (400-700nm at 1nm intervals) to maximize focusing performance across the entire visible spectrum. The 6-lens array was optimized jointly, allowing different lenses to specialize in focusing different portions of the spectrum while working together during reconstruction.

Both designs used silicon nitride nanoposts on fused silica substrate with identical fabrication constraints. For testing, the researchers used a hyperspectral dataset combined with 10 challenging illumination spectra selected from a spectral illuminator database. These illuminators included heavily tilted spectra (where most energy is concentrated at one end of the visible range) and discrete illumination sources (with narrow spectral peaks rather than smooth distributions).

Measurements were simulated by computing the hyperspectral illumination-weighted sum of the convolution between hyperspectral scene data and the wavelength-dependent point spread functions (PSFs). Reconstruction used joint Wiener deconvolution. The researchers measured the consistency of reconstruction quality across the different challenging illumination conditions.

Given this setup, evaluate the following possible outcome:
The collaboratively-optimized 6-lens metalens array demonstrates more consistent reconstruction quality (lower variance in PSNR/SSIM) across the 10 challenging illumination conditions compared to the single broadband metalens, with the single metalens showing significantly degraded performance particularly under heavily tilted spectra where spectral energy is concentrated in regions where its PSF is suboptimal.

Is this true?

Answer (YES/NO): YES